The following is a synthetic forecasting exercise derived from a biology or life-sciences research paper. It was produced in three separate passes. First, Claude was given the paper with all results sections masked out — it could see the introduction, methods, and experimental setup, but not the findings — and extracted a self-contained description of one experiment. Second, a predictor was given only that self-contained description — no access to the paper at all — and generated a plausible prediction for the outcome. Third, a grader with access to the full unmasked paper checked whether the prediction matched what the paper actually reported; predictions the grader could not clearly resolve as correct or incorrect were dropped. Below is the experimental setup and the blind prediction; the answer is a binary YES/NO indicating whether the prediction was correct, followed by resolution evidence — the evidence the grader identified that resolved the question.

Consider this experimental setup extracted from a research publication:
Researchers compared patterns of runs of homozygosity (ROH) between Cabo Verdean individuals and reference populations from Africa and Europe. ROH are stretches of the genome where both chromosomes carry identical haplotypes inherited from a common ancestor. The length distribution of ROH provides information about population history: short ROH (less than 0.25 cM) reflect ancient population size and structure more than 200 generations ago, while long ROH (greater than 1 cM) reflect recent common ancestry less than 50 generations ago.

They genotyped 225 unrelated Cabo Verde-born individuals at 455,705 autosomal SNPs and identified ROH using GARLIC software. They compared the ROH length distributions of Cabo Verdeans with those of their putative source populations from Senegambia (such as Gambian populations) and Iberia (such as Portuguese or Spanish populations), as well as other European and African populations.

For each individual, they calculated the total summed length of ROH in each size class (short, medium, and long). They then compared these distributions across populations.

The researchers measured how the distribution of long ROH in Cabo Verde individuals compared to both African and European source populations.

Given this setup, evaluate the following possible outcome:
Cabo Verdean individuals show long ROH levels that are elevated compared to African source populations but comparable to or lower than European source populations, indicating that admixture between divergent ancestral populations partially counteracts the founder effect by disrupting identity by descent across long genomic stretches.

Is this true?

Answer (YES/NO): NO